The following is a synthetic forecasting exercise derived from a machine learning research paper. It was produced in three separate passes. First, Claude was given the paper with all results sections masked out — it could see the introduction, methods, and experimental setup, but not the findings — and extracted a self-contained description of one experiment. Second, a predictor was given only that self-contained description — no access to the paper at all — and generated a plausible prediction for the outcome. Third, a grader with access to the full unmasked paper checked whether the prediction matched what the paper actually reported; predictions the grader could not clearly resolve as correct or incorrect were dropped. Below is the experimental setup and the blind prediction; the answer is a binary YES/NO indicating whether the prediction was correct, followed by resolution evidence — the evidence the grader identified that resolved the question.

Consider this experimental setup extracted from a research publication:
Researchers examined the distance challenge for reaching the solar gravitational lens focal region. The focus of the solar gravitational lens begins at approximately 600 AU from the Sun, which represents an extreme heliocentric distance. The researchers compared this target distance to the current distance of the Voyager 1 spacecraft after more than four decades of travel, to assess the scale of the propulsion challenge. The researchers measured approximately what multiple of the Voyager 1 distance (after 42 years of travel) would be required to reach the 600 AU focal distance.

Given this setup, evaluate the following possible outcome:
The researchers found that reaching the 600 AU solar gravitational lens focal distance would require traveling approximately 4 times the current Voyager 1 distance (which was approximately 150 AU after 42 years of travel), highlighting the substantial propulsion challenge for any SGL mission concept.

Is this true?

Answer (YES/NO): YES